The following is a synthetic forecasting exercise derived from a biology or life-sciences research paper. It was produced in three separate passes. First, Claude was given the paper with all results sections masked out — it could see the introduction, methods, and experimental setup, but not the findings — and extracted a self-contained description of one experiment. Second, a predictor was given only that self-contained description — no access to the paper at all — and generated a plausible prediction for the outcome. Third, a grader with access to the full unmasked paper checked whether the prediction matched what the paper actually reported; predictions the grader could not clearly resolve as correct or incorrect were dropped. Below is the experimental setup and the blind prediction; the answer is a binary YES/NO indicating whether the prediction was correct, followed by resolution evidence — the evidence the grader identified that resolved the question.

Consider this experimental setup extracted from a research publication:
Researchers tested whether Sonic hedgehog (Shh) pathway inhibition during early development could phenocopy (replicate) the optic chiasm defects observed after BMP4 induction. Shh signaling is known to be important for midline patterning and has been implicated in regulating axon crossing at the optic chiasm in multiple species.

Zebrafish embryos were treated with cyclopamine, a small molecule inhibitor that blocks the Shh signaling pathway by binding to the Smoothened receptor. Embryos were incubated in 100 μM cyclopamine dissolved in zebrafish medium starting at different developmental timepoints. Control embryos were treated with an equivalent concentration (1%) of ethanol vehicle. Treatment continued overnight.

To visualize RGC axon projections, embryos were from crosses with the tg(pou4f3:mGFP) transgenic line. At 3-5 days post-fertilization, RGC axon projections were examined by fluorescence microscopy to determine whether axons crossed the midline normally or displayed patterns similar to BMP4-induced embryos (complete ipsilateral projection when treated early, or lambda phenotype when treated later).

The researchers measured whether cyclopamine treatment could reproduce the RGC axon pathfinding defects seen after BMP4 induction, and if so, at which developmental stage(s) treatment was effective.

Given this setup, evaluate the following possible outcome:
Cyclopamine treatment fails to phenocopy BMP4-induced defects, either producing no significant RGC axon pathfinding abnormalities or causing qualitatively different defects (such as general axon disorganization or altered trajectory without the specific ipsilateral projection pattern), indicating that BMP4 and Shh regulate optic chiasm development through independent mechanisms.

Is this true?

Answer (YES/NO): NO